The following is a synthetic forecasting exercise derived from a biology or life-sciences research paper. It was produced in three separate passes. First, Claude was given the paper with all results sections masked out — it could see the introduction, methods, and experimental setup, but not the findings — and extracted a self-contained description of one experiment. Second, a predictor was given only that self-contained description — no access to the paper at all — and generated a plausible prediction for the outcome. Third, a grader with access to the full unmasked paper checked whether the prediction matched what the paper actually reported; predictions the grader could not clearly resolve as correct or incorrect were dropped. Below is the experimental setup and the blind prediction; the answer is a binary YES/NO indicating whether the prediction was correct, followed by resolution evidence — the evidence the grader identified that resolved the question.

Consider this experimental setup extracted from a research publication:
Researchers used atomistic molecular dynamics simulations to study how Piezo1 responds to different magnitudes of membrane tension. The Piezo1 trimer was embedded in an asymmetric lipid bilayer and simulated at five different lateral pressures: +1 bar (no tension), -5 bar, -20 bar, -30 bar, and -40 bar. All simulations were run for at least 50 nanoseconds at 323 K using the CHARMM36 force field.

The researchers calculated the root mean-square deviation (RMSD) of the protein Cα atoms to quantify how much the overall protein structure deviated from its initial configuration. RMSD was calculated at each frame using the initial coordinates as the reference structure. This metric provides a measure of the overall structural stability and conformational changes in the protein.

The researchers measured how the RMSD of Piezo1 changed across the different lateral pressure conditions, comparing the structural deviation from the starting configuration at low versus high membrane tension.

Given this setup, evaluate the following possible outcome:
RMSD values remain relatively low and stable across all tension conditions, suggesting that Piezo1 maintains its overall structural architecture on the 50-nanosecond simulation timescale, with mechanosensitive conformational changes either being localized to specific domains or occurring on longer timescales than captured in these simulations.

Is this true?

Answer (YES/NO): NO